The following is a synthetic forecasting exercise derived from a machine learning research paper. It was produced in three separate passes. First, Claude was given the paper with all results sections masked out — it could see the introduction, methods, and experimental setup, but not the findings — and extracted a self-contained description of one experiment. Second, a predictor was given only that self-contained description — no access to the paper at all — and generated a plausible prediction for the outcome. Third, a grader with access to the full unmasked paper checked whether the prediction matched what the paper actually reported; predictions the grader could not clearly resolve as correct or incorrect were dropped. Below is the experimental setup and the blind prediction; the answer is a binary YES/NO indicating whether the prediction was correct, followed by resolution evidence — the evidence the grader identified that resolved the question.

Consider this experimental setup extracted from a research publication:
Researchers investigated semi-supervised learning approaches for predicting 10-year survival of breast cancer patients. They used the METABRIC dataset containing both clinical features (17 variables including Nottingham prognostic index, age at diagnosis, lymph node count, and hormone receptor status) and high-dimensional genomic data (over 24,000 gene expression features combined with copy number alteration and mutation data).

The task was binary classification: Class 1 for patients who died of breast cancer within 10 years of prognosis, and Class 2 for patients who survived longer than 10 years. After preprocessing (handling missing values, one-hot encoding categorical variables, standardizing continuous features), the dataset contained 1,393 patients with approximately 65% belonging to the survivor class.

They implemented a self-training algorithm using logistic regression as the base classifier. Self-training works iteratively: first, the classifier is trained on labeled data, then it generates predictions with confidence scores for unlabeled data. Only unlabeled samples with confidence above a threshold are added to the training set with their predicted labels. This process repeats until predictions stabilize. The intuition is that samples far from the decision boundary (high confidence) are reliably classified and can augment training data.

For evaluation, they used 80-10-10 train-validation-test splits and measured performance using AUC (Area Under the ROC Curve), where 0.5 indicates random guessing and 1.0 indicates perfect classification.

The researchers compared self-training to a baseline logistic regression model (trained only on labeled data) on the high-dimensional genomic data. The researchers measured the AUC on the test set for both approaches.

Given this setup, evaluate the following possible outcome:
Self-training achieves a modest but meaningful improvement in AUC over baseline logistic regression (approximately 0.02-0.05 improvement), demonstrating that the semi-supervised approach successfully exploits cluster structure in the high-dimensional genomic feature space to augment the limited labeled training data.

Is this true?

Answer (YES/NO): NO